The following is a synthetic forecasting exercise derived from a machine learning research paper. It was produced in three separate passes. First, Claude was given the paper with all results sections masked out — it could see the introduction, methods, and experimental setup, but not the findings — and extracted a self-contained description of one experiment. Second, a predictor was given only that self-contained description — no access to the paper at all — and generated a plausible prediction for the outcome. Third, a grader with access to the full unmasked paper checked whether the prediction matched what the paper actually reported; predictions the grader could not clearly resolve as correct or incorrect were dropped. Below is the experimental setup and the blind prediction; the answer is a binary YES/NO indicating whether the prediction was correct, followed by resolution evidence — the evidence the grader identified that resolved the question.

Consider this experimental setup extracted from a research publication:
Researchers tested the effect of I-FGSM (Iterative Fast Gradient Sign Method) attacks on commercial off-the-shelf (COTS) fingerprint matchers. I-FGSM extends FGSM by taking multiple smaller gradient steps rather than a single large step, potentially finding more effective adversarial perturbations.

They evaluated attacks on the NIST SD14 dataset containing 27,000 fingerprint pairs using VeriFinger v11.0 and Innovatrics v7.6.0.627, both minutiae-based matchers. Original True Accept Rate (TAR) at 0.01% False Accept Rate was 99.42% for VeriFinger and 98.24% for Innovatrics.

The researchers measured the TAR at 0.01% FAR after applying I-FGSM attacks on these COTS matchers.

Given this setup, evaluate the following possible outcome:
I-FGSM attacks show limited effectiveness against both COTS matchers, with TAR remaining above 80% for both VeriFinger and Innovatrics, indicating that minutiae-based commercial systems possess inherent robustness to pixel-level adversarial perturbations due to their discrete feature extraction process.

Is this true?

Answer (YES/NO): YES